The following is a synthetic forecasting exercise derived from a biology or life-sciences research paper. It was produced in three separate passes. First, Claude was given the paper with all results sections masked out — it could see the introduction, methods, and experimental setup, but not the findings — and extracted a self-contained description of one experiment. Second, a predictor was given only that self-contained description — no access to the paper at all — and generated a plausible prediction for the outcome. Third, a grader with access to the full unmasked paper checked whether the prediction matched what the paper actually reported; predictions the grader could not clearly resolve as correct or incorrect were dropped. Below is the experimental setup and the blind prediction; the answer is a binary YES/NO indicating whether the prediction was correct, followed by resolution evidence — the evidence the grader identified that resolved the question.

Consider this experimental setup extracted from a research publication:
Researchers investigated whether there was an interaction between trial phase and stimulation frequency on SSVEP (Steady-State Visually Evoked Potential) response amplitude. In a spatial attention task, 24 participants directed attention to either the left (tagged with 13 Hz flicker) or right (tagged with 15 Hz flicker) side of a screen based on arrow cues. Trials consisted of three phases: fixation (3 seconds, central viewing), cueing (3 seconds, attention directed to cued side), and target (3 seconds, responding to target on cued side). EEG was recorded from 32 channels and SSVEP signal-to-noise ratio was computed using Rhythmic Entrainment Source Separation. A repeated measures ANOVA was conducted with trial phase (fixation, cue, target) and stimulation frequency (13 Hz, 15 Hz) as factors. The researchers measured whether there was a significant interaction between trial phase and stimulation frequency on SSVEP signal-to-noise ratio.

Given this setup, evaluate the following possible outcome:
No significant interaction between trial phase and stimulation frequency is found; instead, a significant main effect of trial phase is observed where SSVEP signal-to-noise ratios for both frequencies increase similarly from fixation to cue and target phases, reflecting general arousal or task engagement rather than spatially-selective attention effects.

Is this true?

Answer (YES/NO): NO